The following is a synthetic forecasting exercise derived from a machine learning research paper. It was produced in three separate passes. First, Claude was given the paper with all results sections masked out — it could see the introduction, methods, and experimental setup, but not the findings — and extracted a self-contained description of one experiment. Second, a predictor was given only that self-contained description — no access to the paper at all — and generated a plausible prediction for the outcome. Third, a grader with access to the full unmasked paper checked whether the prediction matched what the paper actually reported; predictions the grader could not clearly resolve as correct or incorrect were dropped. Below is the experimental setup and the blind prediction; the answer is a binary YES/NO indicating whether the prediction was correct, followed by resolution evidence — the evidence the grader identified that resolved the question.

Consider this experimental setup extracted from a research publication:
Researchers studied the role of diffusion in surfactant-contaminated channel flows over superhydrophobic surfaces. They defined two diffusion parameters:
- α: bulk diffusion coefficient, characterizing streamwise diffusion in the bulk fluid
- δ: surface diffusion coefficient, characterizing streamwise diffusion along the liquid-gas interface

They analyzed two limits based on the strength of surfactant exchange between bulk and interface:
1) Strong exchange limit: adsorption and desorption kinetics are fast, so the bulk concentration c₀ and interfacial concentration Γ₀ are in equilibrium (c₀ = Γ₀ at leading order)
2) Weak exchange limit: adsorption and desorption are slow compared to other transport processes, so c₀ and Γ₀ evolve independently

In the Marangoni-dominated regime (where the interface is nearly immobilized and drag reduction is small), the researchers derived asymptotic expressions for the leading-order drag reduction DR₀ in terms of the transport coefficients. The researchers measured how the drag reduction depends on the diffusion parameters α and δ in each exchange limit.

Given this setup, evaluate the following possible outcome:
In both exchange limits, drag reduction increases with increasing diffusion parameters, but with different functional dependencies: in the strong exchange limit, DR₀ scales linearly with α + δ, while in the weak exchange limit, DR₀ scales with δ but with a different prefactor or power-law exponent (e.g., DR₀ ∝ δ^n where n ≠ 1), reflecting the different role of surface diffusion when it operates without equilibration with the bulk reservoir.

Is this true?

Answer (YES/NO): NO